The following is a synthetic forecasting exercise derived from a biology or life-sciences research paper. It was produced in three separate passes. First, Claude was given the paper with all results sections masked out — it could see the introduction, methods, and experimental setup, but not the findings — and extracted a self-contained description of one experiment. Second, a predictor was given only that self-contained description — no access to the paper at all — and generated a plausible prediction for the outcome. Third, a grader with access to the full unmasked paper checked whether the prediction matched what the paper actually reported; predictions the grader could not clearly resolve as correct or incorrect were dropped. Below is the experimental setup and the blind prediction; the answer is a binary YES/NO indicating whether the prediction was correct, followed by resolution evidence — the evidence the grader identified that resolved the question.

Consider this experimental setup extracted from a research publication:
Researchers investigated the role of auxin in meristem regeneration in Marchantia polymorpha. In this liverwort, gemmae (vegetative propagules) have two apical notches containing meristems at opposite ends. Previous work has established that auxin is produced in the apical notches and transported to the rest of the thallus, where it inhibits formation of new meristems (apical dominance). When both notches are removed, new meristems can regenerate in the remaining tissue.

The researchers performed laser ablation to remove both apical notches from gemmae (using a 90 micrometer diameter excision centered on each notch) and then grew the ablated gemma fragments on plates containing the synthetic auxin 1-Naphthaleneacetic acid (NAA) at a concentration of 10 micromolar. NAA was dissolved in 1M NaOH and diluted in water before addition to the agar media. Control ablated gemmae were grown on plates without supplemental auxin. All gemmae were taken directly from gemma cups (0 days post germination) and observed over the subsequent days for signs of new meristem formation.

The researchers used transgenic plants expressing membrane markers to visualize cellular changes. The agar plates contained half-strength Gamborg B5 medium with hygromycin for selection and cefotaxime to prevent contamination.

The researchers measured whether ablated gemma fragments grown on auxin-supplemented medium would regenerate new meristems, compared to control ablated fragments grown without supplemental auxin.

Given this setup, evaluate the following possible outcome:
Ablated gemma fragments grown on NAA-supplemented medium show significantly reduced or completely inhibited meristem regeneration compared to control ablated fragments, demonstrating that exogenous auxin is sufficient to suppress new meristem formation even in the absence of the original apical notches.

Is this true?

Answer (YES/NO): YES